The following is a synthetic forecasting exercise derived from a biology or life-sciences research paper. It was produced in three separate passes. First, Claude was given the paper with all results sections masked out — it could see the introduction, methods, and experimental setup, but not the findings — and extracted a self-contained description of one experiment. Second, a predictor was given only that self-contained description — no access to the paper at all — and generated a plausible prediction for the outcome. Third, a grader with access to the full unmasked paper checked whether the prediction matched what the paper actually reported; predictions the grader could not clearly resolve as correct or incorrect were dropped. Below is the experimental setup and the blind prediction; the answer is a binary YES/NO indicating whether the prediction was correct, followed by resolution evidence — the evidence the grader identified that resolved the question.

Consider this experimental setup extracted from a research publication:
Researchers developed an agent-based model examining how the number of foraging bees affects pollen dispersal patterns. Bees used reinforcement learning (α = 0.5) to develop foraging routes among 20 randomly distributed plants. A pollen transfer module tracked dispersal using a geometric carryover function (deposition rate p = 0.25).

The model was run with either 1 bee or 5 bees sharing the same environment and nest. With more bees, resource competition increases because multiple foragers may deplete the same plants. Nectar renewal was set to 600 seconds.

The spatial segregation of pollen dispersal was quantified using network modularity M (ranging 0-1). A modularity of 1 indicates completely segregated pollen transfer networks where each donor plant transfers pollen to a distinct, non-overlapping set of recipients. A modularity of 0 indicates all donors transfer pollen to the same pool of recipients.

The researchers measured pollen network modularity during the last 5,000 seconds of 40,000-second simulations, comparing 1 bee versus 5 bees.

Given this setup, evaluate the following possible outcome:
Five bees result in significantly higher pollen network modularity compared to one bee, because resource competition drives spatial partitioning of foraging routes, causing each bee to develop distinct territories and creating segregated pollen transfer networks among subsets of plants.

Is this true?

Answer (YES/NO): YES